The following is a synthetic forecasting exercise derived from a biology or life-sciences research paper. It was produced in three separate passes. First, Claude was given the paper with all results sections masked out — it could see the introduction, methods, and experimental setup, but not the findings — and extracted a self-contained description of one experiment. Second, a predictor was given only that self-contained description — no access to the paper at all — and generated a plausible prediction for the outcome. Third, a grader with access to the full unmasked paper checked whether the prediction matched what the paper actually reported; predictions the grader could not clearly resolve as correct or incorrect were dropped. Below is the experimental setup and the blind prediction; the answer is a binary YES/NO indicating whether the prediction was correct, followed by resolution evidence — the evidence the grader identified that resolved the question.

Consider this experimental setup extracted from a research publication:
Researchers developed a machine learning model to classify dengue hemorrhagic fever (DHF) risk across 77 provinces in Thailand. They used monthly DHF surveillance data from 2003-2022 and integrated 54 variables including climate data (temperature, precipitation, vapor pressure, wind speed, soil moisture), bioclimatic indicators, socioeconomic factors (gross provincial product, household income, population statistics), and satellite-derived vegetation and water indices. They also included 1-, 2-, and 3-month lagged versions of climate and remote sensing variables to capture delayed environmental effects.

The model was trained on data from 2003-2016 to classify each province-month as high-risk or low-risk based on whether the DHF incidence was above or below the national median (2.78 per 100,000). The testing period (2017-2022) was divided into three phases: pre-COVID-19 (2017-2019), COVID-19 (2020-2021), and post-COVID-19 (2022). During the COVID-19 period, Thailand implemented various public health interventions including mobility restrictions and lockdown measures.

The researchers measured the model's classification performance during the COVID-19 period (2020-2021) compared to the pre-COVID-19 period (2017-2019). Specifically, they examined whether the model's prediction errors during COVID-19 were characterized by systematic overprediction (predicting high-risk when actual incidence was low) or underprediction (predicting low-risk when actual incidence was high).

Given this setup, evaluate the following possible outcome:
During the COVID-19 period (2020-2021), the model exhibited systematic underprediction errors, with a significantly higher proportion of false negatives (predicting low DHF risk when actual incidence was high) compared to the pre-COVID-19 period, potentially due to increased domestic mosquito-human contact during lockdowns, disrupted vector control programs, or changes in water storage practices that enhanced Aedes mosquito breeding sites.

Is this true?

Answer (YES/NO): NO